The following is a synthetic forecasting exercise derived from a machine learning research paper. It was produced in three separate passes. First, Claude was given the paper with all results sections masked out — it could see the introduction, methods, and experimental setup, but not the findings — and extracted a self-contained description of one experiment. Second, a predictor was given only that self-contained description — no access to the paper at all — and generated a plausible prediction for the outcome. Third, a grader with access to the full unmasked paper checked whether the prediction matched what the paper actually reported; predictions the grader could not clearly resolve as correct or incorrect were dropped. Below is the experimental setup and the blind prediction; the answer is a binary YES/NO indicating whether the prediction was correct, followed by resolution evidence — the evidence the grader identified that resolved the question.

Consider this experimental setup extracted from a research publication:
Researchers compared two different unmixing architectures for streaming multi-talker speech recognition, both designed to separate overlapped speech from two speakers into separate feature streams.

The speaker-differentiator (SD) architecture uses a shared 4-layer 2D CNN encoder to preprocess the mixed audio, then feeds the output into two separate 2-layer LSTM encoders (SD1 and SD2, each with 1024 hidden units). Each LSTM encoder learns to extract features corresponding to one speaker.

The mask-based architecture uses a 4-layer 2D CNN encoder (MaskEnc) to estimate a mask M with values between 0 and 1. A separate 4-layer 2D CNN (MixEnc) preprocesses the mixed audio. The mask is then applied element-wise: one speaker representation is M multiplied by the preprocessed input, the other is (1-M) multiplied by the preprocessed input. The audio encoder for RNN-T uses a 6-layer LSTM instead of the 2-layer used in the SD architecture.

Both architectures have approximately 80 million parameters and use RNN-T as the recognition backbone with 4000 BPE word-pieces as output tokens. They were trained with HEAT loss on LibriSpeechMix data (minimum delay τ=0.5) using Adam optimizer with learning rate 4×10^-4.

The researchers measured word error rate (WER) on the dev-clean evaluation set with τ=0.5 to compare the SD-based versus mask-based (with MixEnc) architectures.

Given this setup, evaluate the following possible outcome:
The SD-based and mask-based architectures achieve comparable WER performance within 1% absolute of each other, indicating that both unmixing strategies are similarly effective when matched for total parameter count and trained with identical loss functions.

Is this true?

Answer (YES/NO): NO